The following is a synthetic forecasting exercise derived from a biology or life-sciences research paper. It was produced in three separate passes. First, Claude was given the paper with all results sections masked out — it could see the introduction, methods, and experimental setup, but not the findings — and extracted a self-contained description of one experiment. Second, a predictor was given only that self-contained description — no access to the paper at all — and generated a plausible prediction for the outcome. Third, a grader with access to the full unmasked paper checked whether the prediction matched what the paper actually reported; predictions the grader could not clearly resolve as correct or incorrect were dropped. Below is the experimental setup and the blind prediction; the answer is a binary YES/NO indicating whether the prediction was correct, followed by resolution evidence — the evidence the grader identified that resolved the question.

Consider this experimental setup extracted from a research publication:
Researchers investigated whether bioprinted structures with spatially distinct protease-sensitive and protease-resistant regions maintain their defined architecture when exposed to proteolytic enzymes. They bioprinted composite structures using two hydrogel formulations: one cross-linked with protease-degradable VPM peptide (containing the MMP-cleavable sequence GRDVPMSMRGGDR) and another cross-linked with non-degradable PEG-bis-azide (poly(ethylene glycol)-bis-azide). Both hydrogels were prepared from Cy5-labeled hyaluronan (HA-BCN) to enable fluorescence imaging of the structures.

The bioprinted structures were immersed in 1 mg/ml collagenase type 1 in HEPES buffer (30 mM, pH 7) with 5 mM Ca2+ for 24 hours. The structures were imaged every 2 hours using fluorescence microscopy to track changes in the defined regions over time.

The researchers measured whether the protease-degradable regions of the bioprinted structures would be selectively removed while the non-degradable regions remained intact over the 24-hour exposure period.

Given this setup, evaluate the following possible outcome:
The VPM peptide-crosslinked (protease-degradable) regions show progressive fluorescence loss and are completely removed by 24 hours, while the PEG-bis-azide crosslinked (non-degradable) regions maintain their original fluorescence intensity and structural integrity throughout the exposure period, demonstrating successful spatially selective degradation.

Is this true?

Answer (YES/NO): YES